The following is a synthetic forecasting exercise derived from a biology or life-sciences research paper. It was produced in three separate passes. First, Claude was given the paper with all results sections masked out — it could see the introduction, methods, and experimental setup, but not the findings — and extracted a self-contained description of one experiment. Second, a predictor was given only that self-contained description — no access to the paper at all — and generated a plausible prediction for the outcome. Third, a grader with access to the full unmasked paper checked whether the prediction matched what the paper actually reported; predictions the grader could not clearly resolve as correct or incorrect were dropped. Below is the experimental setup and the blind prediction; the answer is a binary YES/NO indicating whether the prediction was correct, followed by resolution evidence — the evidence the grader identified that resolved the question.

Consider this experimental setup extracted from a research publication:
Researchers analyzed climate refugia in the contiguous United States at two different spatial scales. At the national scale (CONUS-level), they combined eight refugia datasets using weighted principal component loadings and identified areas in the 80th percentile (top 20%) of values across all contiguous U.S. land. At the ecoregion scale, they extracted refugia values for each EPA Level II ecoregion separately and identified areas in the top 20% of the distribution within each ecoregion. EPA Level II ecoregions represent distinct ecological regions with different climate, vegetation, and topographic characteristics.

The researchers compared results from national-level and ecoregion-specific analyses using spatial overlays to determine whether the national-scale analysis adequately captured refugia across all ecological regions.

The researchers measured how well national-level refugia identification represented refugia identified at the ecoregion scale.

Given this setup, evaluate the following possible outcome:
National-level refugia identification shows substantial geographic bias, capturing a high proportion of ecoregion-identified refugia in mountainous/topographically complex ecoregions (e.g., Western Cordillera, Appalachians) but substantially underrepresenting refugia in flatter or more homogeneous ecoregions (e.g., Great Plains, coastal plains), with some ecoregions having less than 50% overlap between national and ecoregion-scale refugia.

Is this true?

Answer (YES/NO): NO